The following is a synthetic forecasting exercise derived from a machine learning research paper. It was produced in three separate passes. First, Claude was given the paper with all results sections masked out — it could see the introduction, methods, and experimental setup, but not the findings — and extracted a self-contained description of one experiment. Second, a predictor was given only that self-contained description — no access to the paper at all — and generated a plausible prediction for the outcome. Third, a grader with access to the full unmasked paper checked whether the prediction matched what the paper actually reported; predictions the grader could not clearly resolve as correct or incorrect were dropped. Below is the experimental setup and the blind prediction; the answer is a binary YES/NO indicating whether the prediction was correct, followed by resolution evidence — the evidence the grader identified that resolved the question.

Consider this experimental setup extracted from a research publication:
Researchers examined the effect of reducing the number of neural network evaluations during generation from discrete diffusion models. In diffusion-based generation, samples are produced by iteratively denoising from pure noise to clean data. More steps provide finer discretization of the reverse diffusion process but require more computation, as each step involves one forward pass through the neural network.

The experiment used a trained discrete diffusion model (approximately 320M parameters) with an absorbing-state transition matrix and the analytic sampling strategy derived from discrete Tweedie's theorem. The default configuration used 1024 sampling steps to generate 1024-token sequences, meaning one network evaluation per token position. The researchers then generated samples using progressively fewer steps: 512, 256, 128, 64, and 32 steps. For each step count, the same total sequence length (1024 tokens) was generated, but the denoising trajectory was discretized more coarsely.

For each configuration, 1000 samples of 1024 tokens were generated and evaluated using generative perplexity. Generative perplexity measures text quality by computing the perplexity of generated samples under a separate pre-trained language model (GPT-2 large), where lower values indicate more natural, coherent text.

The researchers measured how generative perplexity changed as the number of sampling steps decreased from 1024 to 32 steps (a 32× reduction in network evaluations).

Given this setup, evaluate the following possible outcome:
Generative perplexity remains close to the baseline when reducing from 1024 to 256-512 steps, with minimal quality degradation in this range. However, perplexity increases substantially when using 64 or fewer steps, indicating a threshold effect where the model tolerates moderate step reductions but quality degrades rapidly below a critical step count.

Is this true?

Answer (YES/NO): NO